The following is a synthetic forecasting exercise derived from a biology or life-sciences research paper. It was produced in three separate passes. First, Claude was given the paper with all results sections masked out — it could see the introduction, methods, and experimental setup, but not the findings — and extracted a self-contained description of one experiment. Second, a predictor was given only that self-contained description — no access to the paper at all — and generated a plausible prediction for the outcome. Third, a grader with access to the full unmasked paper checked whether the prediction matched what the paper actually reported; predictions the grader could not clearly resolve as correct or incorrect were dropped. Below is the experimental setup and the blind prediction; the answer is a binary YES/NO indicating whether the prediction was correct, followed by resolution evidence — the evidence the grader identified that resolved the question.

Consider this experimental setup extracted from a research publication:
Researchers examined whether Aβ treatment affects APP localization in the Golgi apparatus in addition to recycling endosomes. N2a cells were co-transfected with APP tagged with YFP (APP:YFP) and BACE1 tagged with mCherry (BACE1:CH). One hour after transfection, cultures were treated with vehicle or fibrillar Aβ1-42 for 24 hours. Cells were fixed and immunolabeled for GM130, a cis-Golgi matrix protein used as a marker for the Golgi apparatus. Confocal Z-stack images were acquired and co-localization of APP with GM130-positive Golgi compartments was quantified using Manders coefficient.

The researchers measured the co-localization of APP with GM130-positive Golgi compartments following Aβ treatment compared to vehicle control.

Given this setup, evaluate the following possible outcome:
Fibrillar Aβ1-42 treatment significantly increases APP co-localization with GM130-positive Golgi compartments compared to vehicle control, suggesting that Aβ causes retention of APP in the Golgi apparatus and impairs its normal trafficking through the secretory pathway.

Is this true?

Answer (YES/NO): NO